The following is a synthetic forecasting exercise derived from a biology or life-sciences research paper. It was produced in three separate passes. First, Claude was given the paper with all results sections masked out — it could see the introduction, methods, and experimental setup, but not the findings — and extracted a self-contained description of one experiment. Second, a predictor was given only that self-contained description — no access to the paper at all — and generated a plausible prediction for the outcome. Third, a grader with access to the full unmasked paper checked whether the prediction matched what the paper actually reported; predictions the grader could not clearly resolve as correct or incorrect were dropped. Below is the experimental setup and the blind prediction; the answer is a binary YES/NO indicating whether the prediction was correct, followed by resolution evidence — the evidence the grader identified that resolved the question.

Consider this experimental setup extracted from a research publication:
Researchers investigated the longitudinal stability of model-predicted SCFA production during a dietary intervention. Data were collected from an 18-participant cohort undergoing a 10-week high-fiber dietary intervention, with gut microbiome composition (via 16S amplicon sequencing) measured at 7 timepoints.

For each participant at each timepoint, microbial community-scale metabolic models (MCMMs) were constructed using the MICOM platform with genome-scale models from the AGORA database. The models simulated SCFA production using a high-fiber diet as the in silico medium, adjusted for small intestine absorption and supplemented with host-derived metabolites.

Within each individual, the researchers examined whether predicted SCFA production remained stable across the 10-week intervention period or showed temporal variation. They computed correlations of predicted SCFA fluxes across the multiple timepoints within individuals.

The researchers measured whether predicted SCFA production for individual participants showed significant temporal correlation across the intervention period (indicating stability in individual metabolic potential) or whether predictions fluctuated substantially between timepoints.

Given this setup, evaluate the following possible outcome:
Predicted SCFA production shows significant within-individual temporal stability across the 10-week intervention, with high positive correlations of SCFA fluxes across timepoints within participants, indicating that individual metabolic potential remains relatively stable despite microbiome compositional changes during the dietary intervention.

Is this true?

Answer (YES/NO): NO